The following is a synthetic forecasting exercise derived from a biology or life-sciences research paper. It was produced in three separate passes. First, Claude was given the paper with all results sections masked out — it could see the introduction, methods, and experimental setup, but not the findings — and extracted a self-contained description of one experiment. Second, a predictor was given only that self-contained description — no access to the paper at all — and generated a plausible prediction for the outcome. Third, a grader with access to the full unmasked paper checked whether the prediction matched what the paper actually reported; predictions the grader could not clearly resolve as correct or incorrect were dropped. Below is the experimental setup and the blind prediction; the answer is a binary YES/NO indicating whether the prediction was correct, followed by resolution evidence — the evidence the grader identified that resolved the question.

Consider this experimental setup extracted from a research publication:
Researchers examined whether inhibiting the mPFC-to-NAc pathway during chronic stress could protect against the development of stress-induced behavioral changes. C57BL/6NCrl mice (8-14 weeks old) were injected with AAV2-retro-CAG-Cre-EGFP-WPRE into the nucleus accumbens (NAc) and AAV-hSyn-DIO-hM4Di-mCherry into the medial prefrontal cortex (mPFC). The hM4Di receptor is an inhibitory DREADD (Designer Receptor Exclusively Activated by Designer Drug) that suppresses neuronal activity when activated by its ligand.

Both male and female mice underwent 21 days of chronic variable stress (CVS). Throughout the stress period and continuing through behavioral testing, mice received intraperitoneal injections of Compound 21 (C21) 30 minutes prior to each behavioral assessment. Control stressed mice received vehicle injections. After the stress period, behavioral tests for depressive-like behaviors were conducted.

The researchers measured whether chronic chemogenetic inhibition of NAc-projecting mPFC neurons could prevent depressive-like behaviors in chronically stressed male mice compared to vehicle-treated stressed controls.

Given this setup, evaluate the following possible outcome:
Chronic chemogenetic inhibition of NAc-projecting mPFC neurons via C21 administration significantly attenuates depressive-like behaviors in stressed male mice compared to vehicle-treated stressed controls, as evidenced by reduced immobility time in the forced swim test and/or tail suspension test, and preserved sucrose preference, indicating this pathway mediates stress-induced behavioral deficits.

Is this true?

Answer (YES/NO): NO